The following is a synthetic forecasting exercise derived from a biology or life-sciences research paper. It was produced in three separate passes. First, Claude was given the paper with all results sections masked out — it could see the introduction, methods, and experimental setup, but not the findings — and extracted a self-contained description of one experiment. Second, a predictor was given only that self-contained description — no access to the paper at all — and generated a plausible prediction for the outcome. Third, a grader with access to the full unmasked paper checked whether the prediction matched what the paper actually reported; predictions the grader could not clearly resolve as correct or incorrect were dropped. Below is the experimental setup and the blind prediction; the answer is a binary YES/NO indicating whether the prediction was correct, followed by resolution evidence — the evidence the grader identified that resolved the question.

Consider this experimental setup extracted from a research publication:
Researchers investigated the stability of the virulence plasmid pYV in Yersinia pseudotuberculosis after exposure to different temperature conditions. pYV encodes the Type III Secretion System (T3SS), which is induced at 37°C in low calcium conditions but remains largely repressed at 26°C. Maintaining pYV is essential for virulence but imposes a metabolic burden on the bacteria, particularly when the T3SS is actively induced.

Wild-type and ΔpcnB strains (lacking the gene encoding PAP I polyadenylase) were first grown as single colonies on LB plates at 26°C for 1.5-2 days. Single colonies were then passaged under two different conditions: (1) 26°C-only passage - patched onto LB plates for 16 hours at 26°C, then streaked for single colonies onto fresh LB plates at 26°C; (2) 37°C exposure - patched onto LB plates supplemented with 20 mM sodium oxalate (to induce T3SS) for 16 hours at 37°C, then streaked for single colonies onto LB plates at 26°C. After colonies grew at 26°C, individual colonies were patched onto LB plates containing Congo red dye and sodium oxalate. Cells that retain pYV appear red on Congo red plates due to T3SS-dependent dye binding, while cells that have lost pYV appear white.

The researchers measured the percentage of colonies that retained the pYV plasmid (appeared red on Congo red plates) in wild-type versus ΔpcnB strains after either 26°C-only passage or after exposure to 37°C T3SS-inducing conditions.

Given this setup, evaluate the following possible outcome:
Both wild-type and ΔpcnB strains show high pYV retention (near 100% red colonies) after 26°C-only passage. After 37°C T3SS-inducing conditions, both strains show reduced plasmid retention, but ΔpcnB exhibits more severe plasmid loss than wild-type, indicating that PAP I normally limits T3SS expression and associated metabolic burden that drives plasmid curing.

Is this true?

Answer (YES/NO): NO